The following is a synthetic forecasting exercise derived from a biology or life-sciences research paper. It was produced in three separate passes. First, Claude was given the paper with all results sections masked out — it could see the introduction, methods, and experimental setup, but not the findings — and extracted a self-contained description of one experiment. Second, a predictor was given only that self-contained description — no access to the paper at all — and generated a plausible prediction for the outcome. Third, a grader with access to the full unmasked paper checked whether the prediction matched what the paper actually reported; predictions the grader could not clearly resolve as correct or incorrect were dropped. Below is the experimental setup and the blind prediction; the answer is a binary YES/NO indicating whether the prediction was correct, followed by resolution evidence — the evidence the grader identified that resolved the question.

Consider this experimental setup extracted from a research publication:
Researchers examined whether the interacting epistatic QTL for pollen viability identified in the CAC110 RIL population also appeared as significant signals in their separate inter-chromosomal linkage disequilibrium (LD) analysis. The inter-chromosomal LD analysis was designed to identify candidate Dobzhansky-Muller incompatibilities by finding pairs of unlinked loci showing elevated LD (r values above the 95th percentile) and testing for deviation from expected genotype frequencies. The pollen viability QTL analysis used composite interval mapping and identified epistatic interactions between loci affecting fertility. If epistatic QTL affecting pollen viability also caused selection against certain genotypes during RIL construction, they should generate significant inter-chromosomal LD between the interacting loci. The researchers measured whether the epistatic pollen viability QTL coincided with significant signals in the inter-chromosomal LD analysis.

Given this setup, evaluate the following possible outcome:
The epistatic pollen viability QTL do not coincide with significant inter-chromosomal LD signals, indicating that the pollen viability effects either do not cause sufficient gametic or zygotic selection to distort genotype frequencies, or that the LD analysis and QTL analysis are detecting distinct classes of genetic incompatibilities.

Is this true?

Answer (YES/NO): YES